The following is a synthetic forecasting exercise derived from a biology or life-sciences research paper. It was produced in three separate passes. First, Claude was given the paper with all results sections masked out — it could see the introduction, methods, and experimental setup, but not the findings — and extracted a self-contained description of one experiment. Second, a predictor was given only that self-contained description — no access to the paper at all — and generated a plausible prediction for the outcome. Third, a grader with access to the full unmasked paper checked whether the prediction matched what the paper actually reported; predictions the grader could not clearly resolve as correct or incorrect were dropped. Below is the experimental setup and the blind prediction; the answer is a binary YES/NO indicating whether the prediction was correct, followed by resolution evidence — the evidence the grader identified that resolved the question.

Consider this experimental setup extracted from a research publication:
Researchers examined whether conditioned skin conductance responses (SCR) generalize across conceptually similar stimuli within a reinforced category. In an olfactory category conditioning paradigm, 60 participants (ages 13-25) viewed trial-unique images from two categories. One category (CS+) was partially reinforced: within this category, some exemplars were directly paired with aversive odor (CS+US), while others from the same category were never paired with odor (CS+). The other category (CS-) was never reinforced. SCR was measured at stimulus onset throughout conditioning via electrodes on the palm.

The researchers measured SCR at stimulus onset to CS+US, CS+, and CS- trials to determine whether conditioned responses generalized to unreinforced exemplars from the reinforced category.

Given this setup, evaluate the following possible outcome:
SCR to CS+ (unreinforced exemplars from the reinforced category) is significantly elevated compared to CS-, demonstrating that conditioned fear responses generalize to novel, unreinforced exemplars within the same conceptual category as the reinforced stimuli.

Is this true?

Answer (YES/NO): NO